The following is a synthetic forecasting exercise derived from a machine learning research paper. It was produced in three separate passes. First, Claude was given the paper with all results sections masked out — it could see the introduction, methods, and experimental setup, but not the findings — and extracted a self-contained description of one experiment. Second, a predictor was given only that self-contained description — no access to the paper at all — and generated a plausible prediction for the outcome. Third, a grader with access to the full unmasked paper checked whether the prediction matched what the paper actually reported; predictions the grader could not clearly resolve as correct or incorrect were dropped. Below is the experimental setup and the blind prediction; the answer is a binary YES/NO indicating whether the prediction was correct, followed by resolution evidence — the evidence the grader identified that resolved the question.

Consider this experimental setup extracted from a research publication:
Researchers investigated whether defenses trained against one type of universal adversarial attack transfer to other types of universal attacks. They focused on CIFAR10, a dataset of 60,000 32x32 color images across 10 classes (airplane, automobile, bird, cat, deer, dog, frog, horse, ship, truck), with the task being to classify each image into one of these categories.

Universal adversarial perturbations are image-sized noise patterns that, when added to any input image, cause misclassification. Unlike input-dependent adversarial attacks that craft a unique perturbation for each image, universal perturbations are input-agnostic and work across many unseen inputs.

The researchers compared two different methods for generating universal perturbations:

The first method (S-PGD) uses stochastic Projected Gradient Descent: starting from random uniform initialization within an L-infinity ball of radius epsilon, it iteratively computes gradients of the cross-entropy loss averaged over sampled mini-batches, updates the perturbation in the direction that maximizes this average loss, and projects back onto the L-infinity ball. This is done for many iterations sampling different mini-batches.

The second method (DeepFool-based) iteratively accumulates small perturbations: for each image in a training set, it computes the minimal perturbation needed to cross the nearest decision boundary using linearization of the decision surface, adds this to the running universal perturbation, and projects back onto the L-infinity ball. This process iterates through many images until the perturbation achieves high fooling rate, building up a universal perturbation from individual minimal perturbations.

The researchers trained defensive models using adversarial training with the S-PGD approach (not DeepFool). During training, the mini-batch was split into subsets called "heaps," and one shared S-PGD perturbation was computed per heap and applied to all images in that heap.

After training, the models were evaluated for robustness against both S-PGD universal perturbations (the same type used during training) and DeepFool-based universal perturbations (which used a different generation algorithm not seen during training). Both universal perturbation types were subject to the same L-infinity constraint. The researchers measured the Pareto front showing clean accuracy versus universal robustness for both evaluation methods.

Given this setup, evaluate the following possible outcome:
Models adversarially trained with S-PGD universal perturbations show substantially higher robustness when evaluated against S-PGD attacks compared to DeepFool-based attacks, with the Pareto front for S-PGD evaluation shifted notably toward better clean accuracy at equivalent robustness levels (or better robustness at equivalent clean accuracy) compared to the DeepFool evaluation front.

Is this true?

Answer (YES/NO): NO